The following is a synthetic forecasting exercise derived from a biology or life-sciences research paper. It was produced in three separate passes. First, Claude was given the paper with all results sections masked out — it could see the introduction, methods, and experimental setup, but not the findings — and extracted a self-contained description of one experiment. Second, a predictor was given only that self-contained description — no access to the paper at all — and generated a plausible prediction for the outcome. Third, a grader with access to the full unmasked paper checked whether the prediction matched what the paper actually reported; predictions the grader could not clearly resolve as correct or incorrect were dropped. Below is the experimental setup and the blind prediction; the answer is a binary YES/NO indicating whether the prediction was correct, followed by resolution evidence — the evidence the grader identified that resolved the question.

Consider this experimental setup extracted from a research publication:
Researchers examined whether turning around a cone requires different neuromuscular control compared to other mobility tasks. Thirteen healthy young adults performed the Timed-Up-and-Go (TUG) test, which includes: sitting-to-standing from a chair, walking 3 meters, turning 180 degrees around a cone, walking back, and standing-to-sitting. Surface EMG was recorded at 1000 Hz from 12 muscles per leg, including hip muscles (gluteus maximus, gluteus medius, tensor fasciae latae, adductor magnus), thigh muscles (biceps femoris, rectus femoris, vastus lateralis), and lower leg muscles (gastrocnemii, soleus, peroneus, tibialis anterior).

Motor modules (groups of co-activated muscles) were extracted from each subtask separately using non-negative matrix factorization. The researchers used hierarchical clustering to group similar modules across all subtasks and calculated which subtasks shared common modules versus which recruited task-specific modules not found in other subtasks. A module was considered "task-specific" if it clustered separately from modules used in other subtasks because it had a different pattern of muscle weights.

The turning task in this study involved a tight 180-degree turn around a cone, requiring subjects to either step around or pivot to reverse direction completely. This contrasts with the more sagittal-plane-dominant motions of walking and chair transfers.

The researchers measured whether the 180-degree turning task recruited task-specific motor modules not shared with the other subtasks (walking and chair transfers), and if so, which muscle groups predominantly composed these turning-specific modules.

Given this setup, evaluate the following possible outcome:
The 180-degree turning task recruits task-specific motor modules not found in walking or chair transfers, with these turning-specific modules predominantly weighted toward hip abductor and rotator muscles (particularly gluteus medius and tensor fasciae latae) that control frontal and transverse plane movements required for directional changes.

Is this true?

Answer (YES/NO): NO